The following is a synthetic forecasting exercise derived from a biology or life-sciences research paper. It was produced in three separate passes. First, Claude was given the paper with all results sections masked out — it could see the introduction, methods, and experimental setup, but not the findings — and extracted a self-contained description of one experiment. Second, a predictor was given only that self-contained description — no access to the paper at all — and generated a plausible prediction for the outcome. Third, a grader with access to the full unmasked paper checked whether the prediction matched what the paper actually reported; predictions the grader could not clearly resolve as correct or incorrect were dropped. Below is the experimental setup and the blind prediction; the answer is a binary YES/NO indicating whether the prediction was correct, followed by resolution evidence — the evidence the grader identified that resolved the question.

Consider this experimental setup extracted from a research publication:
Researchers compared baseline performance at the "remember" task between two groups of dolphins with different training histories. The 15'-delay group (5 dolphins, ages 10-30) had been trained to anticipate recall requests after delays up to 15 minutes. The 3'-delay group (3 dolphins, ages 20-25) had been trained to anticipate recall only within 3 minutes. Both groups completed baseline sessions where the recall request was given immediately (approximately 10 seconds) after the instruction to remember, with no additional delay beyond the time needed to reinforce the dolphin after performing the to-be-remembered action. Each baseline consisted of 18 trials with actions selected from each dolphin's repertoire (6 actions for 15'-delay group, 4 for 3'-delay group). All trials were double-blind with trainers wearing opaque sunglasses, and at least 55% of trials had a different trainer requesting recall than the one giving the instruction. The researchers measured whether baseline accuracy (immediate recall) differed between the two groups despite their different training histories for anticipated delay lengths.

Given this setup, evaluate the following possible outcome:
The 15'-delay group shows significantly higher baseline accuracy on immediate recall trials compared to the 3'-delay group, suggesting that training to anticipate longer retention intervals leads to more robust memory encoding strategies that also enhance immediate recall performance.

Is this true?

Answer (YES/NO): NO